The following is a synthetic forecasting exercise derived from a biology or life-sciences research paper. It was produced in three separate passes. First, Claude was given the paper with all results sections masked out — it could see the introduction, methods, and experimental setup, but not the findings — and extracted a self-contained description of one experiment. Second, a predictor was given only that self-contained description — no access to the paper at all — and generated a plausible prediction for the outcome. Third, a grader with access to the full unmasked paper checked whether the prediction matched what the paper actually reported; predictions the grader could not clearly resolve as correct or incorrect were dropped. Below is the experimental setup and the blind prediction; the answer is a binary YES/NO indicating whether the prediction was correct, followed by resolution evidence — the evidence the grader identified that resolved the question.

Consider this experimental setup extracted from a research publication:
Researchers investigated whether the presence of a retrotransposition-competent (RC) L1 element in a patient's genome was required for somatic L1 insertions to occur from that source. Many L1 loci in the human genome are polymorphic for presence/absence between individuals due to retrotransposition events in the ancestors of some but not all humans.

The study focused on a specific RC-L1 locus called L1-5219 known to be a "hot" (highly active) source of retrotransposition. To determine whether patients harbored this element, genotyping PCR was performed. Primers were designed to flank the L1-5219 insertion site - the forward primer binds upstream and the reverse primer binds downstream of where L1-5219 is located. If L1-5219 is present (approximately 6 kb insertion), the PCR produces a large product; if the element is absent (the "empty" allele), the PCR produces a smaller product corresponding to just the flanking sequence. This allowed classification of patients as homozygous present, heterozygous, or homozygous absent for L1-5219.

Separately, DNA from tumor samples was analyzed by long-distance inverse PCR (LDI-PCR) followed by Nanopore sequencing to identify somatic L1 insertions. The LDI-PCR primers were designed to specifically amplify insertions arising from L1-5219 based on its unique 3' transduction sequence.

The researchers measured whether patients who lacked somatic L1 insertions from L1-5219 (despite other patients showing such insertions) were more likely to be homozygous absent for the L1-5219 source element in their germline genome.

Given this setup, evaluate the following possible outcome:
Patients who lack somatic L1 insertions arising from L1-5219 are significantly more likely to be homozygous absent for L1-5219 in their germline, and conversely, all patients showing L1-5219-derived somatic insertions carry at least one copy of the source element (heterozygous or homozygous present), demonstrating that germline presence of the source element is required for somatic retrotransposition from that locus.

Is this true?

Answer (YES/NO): NO